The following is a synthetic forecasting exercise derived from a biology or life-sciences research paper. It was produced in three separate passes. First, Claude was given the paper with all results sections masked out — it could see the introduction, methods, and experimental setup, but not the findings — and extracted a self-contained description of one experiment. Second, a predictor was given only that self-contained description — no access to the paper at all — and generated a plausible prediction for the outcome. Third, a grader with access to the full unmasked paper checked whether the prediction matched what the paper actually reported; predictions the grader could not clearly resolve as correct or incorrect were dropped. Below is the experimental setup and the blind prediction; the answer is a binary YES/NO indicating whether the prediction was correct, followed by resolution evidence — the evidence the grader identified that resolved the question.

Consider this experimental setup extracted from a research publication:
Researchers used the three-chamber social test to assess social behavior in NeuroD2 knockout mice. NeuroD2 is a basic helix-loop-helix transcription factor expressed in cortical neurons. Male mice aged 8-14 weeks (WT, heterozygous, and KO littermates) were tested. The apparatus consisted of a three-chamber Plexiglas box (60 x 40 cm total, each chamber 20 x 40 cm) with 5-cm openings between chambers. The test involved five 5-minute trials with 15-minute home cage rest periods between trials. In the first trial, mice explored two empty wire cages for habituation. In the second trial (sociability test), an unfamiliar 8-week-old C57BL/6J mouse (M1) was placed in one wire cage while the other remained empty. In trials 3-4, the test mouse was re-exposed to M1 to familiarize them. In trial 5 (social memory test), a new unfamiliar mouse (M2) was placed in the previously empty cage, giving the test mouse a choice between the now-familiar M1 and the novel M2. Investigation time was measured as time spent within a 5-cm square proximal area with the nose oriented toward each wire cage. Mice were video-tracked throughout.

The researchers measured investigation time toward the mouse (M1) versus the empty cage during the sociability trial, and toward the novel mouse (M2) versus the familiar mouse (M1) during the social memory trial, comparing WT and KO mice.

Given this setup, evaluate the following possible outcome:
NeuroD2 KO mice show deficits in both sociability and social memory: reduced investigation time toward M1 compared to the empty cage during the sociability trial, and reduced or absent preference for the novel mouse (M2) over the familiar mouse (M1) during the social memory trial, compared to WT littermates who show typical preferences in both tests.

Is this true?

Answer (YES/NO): YES